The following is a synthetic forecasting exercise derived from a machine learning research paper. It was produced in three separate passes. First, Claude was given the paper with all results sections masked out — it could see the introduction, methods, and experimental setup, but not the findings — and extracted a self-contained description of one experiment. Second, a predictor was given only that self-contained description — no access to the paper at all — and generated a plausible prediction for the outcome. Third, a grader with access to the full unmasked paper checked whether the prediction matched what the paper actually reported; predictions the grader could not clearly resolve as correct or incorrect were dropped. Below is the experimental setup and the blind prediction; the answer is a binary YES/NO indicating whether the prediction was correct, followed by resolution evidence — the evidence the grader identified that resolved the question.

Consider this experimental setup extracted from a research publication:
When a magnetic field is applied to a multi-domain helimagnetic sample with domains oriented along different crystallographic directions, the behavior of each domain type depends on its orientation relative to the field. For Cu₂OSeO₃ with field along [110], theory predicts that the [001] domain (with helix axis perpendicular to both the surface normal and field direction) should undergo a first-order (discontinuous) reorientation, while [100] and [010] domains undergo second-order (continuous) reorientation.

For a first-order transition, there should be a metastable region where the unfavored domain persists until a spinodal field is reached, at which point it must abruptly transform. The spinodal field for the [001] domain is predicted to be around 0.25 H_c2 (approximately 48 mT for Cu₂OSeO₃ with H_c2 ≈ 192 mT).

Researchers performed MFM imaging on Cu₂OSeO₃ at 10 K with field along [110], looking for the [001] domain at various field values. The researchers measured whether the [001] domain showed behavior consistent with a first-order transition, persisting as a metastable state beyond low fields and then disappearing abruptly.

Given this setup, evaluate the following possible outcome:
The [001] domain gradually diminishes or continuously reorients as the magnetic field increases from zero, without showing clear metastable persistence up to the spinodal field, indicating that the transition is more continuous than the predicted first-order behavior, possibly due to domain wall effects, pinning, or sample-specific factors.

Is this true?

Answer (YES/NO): NO